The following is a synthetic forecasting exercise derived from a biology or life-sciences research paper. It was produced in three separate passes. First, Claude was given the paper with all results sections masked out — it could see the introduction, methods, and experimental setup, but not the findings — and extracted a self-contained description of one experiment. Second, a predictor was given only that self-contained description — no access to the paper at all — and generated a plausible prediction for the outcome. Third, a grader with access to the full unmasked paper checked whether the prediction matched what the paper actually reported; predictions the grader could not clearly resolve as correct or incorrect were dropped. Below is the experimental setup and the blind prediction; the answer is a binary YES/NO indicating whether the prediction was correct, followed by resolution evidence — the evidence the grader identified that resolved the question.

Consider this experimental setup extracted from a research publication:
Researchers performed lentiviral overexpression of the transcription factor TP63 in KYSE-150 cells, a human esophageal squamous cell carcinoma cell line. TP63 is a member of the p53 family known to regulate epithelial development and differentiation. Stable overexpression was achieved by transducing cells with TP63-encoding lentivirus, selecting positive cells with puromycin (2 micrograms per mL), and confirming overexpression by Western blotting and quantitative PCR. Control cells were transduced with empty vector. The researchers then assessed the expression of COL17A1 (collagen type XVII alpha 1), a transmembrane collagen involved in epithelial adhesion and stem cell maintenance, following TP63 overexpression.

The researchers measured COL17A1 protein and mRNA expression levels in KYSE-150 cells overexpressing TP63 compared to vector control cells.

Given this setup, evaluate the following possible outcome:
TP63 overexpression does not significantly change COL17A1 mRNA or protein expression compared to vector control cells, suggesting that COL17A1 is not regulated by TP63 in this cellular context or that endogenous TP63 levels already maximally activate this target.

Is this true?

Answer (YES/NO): NO